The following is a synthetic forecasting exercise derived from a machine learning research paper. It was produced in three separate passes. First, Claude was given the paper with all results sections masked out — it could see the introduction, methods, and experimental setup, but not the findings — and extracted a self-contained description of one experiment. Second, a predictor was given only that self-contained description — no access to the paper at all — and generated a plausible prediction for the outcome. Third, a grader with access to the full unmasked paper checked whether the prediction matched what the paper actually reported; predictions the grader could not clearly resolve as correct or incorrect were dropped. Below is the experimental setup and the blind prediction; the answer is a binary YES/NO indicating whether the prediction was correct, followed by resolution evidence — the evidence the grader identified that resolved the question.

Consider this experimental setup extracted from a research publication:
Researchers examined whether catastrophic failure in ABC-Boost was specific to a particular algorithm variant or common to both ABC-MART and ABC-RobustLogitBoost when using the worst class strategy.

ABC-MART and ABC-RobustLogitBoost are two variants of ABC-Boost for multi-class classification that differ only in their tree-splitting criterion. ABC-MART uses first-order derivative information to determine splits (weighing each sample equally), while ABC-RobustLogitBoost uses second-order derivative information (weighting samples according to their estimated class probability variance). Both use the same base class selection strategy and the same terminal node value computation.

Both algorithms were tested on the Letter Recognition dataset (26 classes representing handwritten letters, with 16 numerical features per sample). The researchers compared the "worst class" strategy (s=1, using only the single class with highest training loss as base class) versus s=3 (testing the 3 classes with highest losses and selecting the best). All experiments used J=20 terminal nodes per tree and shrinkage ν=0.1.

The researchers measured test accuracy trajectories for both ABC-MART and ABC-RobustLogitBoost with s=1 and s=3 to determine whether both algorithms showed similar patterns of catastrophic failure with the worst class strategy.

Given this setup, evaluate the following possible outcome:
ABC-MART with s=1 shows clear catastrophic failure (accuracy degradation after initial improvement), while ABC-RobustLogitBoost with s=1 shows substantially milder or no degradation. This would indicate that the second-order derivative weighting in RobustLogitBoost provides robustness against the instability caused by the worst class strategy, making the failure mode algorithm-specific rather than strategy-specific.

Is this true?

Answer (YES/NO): YES